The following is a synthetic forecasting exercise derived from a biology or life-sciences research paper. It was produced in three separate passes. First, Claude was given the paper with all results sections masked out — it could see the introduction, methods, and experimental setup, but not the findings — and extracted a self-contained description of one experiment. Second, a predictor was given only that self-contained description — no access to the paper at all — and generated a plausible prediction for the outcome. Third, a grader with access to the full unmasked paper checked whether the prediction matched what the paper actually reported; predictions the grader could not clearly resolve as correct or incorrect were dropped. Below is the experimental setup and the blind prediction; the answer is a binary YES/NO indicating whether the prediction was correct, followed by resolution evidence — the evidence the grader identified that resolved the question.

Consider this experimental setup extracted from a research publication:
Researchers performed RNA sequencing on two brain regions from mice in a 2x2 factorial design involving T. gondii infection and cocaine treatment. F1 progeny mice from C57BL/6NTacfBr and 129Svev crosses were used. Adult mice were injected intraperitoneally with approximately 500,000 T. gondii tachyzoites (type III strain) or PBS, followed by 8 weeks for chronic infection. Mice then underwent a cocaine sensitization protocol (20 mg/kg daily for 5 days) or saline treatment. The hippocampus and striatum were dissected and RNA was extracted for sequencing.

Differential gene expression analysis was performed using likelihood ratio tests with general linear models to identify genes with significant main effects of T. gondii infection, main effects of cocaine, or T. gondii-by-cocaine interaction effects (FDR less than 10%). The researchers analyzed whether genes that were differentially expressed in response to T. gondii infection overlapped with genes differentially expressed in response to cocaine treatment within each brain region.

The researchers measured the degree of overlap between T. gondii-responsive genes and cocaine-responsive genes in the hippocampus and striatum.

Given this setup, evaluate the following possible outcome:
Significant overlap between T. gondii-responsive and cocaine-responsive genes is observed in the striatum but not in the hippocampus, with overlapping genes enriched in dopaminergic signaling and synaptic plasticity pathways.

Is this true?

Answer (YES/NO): NO